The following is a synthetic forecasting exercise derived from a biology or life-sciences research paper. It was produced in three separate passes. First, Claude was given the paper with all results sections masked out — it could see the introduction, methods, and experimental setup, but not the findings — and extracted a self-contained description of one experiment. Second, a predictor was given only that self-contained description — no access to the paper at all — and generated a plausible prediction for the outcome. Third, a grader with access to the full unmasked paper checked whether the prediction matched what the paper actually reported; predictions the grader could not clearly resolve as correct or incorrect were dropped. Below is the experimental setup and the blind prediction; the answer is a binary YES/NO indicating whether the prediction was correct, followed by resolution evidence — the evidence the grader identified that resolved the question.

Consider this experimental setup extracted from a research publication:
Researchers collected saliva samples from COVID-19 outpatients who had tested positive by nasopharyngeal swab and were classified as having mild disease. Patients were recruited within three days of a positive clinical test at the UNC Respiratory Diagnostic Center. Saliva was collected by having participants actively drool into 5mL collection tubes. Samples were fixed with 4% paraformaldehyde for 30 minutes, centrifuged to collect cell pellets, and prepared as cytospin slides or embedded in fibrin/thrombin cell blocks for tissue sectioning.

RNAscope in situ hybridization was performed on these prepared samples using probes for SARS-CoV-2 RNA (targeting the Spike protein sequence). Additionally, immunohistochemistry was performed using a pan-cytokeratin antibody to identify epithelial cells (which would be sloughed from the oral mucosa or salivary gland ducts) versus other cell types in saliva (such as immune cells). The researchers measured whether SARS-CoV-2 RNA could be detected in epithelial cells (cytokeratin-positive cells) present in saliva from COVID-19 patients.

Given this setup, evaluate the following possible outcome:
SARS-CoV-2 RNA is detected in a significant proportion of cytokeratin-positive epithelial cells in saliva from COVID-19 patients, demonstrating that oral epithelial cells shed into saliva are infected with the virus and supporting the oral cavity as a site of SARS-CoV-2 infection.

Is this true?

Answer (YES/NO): YES